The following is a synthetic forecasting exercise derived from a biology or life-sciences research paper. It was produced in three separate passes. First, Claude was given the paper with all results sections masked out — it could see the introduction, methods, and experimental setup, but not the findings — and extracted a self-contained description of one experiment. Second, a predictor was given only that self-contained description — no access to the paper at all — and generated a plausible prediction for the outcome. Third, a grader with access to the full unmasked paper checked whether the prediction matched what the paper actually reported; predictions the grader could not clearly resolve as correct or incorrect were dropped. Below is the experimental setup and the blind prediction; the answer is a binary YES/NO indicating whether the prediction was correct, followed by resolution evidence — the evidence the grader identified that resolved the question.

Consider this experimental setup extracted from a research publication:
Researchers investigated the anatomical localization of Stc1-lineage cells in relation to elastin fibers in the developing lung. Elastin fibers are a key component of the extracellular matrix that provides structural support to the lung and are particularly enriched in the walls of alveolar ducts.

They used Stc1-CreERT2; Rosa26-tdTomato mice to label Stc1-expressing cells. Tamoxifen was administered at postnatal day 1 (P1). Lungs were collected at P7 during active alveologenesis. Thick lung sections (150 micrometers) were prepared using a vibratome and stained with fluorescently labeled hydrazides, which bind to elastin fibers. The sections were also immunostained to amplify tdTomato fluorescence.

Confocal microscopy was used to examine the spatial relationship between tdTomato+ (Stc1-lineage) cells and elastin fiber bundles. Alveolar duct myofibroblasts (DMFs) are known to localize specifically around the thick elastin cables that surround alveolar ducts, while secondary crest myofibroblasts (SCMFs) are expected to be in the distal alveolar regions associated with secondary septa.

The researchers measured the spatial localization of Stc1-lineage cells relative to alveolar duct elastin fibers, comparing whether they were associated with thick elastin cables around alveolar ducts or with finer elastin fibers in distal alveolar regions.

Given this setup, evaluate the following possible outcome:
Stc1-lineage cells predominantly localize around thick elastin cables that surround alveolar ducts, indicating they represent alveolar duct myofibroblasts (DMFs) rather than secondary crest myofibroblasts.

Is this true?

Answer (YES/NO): NO